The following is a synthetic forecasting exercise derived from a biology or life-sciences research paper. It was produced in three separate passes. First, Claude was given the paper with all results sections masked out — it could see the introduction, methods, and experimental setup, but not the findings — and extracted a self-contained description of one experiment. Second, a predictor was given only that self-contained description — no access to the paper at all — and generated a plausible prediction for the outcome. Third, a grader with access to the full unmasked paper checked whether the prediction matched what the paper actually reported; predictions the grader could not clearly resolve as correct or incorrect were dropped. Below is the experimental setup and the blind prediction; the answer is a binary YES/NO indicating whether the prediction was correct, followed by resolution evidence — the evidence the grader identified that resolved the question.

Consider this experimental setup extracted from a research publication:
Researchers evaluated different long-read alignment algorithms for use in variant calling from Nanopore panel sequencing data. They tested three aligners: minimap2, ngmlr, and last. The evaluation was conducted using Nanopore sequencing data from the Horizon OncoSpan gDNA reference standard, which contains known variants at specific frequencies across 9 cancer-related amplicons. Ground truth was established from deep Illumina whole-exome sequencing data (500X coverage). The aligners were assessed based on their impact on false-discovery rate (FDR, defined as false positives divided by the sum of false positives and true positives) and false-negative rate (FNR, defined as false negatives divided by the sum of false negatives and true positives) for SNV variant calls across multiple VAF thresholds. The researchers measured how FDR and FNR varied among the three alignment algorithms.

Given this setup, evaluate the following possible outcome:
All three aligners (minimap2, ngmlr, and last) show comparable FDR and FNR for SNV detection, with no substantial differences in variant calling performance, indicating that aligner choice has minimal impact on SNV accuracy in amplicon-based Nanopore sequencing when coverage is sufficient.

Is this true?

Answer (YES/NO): NO